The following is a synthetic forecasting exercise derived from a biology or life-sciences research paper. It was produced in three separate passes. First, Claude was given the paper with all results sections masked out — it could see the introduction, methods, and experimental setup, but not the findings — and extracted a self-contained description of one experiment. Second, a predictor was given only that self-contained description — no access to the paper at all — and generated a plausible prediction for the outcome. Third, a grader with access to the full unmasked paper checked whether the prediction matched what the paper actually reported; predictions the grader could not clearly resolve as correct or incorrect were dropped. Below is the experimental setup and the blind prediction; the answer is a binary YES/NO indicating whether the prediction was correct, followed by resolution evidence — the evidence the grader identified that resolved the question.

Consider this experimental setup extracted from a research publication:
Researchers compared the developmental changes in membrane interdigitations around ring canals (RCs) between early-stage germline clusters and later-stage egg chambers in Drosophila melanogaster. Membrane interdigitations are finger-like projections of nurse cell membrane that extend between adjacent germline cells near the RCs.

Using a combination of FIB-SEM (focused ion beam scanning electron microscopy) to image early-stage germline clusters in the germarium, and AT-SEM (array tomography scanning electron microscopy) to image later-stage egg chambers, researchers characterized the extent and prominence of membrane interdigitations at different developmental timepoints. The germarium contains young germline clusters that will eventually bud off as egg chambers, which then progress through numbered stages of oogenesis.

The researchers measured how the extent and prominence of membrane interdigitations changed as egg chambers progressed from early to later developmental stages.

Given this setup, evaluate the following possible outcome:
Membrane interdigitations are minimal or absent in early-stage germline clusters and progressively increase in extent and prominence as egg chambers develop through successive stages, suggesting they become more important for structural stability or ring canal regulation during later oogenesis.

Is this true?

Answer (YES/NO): NO